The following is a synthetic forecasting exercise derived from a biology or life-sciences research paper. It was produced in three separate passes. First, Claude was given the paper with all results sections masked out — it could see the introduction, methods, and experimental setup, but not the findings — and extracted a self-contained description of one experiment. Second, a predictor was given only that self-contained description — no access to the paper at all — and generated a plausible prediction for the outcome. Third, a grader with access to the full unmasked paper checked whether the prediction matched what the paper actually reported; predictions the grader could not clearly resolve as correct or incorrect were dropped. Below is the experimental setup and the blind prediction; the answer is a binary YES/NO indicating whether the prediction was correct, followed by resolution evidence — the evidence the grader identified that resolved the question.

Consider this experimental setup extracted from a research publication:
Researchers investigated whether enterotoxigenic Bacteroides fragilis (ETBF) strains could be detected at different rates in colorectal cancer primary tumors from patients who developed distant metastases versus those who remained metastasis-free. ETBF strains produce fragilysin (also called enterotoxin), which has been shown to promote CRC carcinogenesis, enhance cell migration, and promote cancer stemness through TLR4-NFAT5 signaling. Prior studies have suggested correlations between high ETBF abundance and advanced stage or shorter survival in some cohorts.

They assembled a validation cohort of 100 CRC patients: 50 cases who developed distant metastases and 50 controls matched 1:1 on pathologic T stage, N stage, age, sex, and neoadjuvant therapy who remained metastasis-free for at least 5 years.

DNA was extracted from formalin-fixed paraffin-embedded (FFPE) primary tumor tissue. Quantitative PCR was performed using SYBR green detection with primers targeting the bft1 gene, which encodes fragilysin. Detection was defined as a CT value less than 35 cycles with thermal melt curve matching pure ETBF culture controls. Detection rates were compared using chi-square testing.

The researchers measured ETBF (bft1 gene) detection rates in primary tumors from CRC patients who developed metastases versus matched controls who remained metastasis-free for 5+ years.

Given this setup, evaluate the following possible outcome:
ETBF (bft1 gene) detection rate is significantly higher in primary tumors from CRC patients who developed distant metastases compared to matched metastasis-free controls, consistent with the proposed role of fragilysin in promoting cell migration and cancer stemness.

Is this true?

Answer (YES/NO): YES